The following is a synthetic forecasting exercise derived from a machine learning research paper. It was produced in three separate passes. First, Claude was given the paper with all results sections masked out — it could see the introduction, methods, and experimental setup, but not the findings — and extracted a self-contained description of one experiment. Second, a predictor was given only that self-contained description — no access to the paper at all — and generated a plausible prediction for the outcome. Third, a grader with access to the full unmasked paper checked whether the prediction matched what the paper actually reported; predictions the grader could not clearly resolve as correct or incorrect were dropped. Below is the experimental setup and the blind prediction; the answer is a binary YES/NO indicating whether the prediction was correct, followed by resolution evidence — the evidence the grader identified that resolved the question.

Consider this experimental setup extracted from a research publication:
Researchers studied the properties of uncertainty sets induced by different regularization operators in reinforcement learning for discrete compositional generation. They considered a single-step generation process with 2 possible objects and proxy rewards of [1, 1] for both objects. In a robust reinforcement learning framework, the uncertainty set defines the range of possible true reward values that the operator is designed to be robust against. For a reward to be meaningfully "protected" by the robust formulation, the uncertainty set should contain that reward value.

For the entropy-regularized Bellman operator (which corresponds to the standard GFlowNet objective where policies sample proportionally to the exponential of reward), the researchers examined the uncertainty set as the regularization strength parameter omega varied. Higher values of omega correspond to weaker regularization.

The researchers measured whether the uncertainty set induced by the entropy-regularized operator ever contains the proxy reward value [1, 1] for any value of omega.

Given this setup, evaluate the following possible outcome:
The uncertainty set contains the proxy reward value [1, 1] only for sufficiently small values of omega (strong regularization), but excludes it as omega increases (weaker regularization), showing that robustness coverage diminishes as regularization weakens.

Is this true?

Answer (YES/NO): NO